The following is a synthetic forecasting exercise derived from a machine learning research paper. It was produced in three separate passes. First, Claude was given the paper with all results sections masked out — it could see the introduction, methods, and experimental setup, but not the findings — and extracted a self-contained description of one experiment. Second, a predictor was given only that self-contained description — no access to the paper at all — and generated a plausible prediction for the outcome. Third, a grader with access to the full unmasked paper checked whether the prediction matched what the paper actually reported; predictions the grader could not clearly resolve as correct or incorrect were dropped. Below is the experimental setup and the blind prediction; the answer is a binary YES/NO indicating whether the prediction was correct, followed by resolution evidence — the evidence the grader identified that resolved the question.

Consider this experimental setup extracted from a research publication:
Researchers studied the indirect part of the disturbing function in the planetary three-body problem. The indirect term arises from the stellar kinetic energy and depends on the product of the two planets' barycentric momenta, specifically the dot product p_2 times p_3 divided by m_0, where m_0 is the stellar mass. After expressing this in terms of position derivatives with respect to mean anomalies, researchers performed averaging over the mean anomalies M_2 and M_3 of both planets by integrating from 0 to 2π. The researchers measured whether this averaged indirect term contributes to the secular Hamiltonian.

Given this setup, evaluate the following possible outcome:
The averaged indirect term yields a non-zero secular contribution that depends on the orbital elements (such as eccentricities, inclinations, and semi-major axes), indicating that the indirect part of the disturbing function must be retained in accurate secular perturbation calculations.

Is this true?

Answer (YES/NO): NO